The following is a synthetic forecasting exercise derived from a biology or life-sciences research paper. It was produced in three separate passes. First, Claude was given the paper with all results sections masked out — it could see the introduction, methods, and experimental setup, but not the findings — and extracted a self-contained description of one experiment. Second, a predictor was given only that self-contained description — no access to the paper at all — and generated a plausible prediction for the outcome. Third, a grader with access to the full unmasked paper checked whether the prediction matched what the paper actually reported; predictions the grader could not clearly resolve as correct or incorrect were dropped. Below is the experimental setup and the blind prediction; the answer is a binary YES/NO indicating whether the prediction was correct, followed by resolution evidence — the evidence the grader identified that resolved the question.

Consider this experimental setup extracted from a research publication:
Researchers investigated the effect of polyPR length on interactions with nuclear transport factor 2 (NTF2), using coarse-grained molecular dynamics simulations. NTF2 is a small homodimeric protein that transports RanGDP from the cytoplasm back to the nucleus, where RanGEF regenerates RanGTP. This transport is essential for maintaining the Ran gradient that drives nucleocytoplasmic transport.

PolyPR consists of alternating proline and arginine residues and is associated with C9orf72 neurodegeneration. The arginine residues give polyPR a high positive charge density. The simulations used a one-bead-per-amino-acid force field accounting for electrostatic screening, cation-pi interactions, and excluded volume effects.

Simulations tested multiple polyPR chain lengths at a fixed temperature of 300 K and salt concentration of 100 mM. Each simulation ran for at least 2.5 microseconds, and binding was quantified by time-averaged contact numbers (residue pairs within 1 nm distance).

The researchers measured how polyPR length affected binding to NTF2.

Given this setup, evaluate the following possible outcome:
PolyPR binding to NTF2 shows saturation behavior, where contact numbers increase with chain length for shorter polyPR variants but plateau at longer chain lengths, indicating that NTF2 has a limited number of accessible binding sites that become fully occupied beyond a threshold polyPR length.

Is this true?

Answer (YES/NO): NO